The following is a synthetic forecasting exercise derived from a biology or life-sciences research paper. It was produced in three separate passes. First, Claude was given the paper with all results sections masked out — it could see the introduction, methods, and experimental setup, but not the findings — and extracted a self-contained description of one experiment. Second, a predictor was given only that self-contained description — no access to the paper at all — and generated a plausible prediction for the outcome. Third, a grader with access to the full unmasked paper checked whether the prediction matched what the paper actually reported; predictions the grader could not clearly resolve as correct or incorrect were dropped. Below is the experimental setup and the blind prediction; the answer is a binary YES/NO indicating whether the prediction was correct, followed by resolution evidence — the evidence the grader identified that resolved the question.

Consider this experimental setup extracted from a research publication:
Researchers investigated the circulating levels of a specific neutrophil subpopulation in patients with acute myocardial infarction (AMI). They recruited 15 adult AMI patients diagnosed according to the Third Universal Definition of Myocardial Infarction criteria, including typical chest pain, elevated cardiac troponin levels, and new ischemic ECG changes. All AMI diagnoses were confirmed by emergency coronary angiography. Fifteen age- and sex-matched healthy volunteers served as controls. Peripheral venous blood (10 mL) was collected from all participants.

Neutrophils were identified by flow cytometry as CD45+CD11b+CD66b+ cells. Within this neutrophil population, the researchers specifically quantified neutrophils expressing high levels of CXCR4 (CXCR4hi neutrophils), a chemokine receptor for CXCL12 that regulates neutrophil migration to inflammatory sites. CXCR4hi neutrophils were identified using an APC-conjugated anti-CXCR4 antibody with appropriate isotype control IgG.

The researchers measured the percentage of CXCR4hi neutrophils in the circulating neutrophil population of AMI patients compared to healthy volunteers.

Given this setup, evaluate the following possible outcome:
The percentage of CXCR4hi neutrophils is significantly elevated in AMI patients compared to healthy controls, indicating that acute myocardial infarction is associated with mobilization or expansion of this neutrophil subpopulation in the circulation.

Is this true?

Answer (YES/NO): YES